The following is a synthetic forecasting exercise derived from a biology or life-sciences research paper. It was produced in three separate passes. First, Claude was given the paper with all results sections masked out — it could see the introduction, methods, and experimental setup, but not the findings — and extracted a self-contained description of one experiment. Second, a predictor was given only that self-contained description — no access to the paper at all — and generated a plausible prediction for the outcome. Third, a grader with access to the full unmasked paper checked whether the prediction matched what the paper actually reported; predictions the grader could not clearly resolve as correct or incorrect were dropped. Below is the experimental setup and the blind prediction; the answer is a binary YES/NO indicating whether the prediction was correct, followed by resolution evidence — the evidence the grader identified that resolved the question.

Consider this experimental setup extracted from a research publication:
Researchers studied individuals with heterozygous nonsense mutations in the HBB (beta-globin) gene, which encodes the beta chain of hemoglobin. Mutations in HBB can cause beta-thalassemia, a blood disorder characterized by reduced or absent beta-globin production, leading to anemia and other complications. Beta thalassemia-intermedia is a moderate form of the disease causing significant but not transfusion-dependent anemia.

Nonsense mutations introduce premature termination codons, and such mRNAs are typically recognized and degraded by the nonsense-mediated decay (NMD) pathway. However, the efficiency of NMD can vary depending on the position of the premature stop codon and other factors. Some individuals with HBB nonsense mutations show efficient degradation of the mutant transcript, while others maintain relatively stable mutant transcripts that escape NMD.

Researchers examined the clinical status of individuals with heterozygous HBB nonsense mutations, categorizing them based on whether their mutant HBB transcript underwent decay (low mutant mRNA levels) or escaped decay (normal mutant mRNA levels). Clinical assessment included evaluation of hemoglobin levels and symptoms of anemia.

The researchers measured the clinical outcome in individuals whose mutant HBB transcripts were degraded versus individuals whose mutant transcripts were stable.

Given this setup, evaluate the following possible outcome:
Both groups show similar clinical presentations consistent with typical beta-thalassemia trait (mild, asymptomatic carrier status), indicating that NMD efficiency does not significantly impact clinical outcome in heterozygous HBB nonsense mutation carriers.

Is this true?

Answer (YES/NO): NO